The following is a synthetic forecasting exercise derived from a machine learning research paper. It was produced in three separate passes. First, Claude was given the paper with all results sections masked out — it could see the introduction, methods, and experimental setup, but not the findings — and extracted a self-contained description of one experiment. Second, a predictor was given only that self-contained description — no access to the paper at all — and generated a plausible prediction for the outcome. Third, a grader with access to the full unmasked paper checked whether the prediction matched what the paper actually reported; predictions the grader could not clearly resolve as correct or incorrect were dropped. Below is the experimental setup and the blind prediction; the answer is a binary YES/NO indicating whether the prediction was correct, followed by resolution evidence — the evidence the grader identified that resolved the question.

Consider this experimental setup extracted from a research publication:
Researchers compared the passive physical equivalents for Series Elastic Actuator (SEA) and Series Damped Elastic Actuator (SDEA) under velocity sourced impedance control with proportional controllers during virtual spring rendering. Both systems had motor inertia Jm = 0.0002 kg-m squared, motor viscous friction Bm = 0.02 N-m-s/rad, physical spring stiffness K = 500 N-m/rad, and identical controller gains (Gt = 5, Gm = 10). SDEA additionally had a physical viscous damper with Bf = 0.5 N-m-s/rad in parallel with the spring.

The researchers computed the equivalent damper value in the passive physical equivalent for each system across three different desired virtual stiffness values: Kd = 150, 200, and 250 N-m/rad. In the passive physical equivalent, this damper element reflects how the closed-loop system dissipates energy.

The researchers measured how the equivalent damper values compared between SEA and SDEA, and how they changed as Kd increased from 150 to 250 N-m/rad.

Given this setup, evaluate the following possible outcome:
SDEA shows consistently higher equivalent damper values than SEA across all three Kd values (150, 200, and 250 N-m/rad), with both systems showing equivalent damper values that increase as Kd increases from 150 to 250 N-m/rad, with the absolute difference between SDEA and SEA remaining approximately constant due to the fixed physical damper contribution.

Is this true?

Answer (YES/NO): NO